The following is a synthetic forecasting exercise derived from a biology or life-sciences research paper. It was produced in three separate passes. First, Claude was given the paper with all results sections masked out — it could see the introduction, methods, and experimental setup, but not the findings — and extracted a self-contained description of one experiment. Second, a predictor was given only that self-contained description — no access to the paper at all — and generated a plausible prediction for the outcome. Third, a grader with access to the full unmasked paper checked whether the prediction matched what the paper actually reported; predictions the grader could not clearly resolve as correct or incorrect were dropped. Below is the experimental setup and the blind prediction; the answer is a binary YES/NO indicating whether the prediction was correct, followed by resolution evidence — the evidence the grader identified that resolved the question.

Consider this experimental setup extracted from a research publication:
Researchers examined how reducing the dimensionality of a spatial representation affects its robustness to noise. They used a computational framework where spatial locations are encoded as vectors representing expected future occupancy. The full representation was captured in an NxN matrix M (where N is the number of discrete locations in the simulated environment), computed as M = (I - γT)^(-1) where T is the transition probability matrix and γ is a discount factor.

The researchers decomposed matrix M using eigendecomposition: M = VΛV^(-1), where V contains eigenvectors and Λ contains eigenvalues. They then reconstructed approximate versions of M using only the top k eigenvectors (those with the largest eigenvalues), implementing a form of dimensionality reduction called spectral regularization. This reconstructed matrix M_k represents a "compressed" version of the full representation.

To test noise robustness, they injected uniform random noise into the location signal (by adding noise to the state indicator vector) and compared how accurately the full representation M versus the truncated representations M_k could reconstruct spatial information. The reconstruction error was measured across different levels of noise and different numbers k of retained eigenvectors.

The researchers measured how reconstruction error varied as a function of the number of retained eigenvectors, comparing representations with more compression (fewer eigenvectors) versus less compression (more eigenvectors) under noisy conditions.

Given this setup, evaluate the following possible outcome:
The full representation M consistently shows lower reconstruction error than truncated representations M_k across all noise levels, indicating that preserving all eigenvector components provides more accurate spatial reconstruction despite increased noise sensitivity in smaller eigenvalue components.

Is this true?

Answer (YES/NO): NO